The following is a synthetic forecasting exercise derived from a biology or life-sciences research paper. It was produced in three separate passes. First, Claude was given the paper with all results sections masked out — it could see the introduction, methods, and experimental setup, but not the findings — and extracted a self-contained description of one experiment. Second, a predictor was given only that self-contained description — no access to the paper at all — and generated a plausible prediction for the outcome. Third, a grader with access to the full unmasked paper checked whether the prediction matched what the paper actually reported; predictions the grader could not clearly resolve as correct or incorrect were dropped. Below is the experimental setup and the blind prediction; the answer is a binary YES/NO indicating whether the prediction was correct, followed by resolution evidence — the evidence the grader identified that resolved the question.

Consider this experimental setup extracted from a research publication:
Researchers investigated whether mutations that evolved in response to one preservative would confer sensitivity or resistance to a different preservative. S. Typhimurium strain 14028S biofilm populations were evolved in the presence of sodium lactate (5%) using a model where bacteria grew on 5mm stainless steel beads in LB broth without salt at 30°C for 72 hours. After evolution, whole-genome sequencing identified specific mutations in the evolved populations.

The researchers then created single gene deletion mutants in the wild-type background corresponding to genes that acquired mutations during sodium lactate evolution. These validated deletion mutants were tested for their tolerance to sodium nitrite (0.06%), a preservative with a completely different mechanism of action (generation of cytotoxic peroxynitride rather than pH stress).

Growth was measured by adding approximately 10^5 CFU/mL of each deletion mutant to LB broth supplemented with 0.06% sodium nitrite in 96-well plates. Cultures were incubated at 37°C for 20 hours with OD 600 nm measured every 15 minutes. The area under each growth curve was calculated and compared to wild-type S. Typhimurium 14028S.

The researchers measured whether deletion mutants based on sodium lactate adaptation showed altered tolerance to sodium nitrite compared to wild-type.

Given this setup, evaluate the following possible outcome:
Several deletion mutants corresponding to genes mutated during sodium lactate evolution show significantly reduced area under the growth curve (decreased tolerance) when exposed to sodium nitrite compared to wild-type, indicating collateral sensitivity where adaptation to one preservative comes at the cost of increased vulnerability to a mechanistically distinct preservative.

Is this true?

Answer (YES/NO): NO